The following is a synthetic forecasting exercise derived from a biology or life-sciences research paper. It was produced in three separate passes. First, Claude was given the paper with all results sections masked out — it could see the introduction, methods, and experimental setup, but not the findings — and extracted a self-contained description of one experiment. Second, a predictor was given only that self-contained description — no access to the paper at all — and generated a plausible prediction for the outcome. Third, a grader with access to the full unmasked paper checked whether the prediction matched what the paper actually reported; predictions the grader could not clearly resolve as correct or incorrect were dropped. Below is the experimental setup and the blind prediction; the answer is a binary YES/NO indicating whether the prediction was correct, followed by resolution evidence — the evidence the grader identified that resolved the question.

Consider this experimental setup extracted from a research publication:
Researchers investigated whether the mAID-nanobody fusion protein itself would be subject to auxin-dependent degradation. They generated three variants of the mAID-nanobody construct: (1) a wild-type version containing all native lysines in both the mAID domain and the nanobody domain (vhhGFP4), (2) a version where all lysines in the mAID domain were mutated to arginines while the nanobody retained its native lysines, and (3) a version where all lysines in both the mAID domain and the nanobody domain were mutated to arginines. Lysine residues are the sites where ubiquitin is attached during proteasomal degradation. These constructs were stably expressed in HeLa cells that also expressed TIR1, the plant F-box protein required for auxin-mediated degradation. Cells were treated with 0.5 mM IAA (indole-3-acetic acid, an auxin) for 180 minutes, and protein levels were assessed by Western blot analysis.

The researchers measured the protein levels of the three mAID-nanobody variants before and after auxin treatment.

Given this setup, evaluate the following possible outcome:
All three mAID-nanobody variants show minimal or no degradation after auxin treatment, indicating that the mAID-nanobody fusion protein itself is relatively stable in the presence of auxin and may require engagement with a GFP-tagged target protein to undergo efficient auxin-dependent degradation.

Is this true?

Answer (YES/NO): NO